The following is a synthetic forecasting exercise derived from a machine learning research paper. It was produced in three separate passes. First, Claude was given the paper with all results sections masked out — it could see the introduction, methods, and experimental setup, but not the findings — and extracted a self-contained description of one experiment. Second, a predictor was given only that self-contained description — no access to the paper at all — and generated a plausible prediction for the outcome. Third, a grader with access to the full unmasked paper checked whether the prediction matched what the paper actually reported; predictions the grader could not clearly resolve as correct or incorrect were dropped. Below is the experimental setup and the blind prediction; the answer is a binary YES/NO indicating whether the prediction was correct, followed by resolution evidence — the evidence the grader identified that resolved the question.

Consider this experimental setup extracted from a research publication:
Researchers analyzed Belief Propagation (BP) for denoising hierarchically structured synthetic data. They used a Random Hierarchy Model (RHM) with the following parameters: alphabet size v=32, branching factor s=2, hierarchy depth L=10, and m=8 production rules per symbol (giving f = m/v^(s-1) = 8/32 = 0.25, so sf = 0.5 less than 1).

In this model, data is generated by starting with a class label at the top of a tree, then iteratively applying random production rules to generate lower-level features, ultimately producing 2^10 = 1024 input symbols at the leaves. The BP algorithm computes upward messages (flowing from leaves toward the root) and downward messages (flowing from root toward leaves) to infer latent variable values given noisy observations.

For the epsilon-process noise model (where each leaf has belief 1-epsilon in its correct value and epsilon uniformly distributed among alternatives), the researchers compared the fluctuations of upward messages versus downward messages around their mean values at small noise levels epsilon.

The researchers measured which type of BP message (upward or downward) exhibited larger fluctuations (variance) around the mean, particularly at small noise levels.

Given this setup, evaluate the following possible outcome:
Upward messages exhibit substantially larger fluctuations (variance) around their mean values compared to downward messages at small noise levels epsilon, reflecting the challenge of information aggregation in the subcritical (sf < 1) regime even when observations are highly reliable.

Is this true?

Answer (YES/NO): NO